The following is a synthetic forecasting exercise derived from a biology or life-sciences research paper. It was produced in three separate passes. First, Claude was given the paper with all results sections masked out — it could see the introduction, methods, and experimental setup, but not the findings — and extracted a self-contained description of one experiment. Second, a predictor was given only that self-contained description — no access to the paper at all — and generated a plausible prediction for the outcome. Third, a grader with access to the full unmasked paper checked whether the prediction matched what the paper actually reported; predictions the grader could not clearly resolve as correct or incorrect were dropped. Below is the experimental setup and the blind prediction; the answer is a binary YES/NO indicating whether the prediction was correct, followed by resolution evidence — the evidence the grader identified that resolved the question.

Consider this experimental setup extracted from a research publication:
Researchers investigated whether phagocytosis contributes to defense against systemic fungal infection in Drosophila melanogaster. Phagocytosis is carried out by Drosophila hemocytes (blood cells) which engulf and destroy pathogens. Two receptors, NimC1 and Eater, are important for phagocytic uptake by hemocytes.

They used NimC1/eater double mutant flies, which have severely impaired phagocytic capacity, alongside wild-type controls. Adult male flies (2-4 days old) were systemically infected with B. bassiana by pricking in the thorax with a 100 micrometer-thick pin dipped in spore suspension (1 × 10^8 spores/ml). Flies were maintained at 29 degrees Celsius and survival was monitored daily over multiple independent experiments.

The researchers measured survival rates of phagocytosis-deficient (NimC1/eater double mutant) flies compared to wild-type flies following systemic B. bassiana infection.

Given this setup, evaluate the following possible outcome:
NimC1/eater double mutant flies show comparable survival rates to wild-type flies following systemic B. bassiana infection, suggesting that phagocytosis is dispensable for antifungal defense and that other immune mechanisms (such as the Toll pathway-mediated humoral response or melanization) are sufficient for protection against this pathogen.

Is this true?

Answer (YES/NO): YES